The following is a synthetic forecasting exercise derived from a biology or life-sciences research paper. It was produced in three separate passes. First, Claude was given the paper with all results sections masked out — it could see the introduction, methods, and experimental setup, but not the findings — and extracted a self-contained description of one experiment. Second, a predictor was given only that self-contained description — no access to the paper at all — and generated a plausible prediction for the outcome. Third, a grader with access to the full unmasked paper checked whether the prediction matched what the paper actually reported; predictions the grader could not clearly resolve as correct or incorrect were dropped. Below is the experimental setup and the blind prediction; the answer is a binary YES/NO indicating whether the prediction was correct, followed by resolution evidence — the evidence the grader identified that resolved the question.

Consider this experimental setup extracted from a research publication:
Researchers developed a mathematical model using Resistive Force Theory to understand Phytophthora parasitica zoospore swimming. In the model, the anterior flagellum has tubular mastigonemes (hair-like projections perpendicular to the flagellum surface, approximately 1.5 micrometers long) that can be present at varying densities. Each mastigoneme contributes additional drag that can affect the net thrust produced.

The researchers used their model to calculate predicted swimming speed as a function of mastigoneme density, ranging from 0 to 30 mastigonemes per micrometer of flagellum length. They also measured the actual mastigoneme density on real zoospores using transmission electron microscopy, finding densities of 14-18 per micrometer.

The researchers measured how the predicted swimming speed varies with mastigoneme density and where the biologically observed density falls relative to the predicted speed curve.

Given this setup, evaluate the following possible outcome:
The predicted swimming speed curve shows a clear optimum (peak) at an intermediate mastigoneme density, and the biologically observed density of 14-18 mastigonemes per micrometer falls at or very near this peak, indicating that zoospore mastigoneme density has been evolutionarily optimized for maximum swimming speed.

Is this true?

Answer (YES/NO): YES